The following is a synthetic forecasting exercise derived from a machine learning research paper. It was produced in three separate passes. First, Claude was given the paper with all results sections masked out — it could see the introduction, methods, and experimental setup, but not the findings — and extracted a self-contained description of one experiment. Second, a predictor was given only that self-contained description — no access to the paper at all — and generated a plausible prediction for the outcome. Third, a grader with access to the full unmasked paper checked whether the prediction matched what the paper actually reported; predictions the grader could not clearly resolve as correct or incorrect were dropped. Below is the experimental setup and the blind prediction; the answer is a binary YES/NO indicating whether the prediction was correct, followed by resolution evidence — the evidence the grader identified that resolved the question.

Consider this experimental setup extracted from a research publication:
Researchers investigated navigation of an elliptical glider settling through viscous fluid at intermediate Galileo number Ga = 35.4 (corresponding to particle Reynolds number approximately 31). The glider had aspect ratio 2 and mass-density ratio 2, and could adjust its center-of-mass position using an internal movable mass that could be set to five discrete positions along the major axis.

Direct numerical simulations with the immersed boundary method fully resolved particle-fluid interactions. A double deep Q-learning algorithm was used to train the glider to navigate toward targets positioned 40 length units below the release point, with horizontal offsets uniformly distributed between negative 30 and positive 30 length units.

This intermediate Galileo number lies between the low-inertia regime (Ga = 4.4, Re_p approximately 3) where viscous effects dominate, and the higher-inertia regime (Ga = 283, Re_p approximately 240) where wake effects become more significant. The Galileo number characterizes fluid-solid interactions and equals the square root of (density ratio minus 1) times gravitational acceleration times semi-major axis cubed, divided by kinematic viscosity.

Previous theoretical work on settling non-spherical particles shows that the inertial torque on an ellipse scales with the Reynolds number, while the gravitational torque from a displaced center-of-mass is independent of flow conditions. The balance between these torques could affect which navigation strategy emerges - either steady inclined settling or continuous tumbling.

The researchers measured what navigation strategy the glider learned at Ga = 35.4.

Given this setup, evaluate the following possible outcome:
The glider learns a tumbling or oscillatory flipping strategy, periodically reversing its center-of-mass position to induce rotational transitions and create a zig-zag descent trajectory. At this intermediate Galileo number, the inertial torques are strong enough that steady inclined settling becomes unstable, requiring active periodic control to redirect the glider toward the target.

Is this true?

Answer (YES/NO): NO